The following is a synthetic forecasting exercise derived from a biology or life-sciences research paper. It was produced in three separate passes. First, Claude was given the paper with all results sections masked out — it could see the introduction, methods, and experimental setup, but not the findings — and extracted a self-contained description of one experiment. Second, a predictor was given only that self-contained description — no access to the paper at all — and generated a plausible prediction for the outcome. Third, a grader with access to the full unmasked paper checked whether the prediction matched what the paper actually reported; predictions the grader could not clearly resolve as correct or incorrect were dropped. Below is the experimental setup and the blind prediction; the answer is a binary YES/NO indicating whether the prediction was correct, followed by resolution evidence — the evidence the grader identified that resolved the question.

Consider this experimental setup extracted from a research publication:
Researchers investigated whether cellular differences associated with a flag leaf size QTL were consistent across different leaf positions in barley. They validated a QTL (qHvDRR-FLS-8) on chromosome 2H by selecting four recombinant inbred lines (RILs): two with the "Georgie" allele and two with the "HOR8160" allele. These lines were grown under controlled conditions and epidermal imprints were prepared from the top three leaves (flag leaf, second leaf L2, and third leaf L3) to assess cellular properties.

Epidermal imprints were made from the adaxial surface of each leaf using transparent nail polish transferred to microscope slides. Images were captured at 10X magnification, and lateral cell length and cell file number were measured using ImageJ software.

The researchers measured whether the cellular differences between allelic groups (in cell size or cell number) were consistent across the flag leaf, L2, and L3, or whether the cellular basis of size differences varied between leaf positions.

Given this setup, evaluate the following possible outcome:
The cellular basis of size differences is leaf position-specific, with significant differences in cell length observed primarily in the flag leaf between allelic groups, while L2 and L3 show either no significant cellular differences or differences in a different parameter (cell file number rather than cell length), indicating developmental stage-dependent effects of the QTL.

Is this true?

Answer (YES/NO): NO